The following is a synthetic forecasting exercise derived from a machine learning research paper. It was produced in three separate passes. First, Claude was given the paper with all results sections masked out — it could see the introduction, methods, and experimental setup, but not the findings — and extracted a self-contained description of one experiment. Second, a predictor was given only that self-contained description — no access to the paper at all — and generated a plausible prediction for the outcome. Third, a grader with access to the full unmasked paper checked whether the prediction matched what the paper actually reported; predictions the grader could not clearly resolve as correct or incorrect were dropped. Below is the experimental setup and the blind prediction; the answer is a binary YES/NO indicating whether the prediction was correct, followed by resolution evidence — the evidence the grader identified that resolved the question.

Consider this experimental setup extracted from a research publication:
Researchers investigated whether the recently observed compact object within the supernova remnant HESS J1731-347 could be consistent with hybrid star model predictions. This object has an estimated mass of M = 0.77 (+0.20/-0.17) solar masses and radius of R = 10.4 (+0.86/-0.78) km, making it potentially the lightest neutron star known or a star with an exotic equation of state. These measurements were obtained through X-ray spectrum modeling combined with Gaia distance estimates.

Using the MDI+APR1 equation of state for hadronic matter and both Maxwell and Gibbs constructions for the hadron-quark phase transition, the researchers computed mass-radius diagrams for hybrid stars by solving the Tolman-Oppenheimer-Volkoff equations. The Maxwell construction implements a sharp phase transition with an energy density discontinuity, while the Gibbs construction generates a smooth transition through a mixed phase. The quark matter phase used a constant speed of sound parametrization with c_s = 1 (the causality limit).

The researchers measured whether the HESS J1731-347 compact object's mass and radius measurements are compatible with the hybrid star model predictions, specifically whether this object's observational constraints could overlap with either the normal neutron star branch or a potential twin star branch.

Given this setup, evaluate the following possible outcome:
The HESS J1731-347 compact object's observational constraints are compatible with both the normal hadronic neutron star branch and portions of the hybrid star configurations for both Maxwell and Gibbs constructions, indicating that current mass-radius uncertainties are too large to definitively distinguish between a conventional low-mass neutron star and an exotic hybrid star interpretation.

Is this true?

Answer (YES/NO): NO